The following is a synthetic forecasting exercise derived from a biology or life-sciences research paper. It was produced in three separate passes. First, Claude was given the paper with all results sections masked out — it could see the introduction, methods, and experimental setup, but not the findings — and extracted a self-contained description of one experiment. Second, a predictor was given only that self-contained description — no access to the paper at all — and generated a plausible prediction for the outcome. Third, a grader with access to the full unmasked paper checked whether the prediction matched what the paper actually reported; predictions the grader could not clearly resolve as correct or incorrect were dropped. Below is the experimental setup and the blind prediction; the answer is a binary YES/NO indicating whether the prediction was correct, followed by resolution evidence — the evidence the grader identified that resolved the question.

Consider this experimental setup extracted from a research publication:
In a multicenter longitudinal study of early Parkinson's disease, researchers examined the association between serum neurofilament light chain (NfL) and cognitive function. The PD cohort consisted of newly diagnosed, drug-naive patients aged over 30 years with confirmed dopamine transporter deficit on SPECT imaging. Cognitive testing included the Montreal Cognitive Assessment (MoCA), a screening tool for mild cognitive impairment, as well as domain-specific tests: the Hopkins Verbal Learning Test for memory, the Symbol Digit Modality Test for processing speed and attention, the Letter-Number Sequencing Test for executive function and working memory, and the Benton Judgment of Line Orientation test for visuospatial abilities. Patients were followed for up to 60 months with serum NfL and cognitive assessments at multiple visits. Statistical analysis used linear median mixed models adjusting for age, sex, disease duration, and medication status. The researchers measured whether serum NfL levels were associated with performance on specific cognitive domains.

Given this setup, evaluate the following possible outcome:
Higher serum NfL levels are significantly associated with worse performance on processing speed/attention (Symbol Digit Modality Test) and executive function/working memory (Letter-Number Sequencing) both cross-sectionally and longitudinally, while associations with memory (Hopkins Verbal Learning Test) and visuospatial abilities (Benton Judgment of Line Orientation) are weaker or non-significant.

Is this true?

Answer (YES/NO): NO